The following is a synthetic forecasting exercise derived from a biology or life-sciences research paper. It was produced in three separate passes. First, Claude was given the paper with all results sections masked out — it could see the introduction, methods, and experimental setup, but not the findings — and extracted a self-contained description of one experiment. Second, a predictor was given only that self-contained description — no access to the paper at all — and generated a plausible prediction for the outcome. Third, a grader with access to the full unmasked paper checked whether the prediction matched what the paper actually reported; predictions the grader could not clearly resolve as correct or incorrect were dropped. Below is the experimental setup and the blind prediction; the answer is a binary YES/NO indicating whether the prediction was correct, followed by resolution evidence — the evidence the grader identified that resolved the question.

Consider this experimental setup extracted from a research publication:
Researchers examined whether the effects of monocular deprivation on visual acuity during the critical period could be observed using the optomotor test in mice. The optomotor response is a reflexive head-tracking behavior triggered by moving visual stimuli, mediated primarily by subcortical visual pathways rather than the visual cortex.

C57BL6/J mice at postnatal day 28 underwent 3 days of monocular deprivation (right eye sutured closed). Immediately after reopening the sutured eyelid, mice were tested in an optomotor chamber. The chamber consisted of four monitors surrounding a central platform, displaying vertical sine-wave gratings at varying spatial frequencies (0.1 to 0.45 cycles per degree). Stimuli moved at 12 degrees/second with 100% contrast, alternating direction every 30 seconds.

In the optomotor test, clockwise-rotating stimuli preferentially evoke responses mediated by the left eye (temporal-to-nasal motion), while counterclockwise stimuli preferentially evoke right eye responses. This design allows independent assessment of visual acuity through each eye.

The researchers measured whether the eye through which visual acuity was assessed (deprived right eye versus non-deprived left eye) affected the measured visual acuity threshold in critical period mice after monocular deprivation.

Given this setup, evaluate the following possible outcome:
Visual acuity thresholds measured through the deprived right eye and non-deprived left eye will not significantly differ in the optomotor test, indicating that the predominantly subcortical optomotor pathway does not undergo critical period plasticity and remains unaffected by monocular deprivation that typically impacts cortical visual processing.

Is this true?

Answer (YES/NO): NO